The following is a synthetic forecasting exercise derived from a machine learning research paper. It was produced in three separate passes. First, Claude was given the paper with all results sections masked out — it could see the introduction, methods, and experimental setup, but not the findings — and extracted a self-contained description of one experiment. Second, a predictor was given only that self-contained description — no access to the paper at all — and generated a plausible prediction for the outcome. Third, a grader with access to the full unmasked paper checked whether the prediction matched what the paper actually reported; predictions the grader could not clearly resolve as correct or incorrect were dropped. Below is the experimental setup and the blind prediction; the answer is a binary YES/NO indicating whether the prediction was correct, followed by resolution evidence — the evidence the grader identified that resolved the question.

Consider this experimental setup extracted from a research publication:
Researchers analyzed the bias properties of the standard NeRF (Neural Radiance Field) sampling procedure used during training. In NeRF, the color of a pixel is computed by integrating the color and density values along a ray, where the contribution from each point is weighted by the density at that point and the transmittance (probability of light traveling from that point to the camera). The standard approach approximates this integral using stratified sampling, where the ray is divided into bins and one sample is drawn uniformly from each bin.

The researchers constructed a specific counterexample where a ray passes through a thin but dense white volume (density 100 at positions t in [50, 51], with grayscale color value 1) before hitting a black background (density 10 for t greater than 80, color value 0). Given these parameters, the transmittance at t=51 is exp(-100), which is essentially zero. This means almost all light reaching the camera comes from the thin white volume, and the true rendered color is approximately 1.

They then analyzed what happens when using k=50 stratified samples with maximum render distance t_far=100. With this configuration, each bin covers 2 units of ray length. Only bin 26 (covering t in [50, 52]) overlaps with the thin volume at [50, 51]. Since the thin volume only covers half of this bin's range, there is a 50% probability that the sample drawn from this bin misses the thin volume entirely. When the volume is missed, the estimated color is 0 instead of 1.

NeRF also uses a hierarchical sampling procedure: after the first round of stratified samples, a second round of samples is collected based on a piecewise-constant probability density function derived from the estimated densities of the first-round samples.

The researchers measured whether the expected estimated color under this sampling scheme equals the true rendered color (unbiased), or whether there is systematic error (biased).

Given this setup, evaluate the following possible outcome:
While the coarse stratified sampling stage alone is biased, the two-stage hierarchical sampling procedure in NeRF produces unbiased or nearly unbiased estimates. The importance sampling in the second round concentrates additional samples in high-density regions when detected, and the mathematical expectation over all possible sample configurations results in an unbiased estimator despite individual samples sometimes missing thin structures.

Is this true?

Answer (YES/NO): NO